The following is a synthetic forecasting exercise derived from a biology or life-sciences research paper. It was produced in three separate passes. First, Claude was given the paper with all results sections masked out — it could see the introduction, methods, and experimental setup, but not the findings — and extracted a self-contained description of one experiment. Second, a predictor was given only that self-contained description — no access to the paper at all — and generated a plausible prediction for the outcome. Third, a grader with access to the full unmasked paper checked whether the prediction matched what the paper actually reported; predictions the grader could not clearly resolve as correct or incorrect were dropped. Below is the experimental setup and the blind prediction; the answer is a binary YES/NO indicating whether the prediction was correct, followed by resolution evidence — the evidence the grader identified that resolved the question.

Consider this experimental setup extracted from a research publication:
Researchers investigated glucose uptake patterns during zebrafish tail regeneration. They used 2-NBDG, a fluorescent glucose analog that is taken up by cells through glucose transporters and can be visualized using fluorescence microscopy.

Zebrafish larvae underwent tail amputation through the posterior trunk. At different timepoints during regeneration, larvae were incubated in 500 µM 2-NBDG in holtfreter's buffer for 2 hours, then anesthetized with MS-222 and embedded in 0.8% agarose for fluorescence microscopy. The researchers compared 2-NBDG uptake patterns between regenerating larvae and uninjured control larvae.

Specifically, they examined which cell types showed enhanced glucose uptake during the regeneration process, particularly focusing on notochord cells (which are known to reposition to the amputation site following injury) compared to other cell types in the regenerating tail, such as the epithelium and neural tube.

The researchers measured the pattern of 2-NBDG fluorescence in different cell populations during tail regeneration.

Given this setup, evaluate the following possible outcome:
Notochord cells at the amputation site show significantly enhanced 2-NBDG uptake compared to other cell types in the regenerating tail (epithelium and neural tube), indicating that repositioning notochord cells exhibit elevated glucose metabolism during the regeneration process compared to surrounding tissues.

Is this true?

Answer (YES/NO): YES